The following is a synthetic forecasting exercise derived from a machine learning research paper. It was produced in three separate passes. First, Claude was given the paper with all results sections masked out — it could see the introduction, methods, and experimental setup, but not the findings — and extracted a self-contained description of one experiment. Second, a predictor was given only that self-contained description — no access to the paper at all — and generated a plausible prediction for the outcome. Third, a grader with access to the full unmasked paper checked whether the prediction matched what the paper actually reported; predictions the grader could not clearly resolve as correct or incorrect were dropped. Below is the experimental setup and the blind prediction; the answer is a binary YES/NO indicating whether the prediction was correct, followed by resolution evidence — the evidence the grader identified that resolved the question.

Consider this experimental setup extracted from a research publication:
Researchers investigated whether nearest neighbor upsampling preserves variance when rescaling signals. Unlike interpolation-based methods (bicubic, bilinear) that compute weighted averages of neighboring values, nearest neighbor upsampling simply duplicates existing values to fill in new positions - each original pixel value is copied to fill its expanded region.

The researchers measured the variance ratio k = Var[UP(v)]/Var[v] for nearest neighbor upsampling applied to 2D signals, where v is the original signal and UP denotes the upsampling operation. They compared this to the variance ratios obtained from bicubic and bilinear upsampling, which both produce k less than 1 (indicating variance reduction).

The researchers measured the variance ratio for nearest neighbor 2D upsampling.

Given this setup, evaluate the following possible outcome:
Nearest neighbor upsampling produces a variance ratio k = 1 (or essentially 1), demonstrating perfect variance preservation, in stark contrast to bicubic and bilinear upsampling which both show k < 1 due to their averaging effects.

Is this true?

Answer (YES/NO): YES